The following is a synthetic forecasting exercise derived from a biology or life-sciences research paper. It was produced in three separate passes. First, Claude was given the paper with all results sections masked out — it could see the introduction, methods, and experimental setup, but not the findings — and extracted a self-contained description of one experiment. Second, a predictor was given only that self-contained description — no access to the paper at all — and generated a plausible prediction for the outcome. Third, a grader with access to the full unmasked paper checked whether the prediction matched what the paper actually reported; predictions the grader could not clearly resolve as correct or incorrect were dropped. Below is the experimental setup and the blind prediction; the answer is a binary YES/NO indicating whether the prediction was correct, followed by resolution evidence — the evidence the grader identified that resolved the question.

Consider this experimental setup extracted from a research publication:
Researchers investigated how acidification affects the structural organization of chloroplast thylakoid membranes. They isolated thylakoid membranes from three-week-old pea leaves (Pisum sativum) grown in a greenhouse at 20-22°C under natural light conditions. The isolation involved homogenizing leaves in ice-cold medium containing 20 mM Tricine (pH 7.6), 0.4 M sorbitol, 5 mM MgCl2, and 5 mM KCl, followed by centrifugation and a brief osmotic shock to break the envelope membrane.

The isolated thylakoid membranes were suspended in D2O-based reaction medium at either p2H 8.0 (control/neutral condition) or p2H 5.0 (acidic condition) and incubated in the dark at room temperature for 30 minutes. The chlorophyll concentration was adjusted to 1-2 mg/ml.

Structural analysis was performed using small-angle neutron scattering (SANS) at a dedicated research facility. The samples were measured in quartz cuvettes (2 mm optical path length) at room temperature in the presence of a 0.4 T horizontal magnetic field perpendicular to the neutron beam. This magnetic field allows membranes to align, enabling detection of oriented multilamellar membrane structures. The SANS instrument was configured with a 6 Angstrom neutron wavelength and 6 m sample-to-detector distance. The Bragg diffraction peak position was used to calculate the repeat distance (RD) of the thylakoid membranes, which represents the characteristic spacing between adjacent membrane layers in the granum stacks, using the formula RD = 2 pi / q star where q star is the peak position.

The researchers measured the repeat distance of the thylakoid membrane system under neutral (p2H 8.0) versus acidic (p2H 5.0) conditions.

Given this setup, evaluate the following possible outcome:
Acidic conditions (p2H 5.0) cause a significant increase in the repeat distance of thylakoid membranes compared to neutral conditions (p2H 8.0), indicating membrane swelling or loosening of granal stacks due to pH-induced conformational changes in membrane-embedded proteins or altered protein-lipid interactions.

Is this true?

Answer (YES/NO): NO